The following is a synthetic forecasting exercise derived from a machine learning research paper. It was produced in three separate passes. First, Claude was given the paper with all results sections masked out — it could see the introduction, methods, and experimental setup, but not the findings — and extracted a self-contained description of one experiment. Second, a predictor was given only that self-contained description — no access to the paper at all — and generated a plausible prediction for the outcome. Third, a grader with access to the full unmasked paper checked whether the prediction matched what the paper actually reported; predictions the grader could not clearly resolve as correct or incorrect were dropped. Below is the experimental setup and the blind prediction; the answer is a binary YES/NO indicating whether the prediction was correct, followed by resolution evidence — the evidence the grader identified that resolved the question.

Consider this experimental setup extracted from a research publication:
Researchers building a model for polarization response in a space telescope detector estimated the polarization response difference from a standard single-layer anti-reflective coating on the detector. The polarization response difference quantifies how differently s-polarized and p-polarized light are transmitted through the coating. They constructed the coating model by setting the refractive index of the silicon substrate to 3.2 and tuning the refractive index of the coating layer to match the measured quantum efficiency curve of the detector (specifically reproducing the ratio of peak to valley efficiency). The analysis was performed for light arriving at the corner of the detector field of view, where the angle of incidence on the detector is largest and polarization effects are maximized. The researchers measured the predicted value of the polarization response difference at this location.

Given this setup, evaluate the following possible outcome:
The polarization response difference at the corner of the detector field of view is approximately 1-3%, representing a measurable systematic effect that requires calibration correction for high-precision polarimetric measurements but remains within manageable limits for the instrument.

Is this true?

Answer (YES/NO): YES